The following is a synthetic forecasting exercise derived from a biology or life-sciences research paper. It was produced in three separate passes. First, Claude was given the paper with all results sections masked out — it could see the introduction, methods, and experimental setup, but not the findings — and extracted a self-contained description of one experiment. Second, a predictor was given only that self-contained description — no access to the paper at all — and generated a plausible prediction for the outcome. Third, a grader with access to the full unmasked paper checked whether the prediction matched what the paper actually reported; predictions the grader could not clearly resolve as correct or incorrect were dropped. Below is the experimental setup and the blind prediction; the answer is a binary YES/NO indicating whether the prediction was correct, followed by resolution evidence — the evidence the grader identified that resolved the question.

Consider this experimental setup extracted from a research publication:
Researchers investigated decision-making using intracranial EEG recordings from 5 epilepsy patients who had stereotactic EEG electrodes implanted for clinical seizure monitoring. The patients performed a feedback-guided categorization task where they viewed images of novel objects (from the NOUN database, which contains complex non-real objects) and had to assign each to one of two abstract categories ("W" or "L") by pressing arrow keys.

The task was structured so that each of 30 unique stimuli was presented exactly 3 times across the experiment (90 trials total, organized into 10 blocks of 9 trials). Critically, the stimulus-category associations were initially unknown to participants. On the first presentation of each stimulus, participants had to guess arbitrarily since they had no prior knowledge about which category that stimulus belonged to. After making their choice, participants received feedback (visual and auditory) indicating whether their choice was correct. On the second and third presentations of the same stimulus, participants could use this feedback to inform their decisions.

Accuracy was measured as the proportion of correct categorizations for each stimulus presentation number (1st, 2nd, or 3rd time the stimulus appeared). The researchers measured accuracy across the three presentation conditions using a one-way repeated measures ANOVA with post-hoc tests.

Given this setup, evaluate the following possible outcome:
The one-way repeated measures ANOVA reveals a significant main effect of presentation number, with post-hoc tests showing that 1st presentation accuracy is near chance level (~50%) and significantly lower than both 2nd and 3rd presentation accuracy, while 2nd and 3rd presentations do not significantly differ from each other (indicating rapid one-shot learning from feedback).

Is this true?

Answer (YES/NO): YES